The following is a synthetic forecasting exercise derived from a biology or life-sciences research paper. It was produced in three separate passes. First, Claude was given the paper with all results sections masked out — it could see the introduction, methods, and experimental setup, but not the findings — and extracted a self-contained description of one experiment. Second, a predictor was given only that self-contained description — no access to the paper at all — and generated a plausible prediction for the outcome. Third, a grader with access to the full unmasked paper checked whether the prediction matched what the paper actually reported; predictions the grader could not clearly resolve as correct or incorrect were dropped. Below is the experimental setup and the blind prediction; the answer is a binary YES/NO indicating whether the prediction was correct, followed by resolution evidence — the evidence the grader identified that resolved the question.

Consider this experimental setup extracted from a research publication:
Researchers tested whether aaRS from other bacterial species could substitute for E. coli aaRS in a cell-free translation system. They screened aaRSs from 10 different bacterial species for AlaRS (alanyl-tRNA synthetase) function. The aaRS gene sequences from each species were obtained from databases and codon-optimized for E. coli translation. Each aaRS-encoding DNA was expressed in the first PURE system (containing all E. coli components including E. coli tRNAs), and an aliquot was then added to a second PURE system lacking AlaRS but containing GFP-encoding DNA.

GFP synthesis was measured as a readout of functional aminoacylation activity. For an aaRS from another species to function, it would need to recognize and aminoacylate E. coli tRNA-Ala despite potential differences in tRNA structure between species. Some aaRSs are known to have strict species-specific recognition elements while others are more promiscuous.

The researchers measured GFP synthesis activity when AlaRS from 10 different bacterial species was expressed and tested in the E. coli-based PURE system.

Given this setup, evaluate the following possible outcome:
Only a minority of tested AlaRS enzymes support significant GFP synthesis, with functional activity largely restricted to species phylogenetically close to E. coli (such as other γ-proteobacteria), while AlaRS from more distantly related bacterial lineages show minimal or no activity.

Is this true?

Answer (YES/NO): NO